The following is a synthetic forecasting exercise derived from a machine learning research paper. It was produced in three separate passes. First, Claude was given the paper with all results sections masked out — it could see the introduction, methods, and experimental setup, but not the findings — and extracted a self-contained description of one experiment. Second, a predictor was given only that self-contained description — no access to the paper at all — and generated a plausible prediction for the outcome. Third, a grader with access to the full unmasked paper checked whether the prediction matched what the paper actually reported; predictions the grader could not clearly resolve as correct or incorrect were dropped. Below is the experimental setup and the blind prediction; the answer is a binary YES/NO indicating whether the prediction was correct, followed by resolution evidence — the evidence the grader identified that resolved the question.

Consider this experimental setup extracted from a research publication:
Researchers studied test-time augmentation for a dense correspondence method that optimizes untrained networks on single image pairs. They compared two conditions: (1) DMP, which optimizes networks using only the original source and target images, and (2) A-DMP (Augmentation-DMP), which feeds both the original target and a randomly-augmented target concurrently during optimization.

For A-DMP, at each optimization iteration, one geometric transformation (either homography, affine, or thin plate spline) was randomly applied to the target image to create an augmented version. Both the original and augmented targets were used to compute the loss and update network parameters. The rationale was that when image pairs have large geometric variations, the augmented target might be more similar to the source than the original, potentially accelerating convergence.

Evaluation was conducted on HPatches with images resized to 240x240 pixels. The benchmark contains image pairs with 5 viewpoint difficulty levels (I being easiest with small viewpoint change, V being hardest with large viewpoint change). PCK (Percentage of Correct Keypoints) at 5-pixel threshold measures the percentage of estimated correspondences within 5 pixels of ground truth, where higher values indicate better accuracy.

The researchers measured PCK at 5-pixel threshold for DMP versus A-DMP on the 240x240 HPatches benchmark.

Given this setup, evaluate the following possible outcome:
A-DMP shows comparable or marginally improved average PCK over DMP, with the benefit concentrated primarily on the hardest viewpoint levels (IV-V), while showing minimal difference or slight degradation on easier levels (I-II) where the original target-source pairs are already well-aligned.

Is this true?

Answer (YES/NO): NO